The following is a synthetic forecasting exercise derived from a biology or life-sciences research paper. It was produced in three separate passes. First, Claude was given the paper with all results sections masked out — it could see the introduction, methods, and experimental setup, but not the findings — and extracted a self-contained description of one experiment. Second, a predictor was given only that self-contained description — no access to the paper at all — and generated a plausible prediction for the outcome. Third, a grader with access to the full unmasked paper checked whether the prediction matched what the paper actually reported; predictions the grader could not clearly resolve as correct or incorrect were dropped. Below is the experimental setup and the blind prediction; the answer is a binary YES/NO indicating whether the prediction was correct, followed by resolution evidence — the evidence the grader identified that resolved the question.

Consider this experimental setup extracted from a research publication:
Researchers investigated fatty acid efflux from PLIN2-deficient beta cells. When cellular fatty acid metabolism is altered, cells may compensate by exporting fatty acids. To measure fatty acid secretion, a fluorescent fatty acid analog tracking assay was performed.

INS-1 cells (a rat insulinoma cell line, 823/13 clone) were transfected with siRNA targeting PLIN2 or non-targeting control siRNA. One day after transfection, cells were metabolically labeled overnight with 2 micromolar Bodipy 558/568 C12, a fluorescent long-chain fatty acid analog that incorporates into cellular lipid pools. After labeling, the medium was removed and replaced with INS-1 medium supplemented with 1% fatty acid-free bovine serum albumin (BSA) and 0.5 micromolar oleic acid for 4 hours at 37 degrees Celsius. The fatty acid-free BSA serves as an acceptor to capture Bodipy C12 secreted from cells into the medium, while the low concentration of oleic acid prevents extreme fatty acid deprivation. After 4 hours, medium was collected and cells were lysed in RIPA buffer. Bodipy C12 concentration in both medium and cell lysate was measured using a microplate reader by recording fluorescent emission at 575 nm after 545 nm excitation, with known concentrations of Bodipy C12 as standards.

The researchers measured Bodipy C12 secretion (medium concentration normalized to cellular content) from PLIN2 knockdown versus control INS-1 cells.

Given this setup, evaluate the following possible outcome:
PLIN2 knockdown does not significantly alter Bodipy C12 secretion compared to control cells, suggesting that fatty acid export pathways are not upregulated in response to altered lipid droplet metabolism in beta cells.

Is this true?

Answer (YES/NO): YES